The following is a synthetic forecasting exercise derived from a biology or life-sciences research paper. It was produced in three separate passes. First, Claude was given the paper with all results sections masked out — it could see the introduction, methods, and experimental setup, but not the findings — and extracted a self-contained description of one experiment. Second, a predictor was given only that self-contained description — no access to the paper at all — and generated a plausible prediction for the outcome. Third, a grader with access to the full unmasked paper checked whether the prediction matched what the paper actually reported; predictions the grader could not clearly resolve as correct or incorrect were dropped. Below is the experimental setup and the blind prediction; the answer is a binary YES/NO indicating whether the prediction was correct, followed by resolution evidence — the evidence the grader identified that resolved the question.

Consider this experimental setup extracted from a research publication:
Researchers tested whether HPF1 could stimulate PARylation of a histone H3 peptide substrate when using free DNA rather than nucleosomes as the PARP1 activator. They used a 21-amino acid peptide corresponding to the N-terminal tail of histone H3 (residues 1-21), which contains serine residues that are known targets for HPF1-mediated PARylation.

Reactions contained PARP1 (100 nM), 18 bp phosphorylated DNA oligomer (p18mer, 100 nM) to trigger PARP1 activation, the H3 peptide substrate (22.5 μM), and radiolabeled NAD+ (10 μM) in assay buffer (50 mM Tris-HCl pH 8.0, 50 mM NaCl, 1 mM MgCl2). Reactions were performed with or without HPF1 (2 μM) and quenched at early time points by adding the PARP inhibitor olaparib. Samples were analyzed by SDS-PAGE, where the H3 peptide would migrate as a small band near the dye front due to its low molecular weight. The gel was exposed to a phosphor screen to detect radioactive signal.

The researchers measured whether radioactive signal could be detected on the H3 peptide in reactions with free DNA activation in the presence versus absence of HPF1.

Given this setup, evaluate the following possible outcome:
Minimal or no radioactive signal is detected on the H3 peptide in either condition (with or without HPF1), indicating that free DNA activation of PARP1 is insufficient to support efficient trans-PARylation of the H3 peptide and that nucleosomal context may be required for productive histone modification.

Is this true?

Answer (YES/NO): NO